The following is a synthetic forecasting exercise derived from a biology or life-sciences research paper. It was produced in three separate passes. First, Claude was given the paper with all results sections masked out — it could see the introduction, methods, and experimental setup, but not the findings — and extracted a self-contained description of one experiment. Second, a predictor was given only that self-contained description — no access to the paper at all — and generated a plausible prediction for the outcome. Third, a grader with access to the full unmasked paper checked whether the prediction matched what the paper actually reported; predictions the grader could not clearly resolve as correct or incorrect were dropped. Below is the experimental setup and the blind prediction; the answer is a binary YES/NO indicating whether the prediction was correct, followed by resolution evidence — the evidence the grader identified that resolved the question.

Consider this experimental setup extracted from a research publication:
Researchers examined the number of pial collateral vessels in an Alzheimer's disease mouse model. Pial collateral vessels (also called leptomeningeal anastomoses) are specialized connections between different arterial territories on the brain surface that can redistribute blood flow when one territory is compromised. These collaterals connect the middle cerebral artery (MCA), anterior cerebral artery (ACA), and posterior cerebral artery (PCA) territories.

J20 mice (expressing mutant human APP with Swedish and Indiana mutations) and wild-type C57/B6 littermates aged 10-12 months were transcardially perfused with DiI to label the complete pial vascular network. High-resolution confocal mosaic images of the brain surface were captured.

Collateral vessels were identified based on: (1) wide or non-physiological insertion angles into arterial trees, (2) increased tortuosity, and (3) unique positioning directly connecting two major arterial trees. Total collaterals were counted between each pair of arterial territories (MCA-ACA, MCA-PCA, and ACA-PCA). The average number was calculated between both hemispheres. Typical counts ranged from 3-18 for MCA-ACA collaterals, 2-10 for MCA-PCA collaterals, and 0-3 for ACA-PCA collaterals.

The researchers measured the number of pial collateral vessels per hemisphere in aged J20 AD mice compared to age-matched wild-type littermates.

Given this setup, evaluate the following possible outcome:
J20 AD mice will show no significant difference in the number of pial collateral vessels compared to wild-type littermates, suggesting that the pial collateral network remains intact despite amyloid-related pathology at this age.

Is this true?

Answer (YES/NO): YES